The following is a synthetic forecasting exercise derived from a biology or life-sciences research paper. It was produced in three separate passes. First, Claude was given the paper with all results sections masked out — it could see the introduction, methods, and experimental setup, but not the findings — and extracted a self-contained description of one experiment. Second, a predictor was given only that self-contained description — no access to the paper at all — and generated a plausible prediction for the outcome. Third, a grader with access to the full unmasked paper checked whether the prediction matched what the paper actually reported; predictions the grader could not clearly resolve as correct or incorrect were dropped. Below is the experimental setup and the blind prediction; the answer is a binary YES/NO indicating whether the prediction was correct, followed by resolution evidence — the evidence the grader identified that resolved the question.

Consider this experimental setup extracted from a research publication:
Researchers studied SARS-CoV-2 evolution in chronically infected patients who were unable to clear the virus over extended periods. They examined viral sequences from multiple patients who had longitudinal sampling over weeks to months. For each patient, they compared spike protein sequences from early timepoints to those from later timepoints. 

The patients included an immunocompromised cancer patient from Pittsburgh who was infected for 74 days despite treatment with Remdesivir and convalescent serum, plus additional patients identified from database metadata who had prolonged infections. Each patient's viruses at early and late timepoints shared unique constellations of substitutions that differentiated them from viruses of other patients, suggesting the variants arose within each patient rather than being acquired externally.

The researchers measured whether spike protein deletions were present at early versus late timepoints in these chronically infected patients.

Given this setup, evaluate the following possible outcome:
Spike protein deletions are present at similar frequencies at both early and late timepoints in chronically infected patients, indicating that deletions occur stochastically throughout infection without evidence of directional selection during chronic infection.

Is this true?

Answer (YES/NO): NO